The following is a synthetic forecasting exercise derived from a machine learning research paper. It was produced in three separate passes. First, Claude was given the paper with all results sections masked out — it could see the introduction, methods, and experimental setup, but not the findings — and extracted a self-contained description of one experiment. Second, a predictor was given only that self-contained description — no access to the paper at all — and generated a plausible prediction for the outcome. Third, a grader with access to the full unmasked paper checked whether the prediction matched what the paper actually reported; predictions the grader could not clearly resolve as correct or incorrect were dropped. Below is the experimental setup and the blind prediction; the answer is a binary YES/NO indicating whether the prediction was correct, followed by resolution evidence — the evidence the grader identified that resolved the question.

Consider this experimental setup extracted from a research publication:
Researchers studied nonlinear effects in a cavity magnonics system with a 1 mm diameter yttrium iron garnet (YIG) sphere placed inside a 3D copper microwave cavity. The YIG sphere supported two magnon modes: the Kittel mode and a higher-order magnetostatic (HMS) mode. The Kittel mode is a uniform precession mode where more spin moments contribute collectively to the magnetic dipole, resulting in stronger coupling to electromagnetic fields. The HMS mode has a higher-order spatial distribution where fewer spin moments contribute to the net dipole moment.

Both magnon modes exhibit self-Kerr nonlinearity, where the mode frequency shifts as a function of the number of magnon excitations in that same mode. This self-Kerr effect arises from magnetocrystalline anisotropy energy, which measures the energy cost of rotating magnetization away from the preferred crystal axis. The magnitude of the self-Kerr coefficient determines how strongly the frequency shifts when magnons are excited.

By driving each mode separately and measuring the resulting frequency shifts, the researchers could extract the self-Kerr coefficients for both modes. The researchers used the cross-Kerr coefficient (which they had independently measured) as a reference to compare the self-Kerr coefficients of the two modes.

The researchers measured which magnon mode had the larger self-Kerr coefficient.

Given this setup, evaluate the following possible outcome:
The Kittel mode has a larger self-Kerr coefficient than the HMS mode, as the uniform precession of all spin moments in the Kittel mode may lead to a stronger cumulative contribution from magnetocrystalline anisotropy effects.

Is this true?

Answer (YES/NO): NO